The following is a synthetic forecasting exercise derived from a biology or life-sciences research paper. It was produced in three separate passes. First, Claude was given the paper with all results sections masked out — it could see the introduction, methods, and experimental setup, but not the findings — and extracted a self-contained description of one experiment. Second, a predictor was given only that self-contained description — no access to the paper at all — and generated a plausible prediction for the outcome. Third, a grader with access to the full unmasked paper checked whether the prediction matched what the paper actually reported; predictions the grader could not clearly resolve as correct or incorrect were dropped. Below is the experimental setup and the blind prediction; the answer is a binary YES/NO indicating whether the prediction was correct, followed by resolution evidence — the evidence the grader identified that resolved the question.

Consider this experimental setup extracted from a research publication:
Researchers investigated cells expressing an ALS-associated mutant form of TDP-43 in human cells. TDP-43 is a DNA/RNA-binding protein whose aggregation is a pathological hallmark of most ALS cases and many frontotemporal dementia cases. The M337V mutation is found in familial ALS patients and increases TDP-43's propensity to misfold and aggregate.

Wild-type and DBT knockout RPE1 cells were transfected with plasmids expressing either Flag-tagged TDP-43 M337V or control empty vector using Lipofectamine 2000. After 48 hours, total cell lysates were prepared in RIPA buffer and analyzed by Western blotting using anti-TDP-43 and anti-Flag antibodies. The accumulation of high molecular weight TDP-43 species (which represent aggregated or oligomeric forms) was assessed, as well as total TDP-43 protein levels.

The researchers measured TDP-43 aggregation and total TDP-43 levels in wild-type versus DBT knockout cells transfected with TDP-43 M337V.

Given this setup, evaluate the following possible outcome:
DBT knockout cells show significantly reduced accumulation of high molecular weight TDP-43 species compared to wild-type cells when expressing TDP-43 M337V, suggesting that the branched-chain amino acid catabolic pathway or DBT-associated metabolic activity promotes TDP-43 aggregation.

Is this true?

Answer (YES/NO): YES